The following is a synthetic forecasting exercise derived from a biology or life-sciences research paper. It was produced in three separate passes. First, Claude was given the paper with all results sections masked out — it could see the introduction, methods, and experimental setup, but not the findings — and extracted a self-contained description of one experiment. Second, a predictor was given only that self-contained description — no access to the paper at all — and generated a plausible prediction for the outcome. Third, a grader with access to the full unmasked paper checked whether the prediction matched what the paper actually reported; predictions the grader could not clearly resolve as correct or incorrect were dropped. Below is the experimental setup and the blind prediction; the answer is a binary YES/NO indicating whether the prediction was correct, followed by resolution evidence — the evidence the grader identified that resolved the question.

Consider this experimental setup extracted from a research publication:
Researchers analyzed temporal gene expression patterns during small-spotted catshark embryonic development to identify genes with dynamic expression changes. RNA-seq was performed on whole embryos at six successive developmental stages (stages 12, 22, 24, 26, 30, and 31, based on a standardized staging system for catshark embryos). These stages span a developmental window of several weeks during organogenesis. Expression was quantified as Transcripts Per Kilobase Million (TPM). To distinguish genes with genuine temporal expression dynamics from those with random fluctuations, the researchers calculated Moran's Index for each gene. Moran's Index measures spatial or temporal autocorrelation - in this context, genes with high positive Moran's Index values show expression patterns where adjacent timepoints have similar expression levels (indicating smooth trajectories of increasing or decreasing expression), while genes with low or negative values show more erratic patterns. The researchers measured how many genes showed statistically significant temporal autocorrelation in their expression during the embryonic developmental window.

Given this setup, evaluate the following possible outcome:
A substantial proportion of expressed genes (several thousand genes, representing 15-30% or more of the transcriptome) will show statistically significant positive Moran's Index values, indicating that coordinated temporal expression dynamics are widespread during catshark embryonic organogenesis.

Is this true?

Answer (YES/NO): YES